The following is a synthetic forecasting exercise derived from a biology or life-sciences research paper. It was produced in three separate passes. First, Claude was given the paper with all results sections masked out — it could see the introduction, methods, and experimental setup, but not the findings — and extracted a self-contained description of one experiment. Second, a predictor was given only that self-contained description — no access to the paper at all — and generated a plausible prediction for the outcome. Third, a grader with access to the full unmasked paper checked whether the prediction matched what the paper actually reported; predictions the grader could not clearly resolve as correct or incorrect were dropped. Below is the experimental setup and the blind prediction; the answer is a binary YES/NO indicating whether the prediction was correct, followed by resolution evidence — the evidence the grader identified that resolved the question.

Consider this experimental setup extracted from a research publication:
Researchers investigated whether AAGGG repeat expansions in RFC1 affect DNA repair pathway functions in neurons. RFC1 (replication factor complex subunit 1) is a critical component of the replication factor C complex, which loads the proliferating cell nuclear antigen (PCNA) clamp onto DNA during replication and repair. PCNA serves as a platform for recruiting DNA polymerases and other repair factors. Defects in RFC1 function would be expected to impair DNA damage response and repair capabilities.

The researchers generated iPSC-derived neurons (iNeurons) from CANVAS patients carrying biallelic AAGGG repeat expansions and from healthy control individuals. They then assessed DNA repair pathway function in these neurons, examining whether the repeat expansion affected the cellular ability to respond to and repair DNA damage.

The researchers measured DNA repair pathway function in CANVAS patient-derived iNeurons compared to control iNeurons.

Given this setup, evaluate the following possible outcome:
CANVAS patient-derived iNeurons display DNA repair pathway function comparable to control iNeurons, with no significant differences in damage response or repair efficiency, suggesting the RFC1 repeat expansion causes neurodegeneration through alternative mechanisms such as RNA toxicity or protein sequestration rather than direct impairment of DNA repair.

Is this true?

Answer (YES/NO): NO